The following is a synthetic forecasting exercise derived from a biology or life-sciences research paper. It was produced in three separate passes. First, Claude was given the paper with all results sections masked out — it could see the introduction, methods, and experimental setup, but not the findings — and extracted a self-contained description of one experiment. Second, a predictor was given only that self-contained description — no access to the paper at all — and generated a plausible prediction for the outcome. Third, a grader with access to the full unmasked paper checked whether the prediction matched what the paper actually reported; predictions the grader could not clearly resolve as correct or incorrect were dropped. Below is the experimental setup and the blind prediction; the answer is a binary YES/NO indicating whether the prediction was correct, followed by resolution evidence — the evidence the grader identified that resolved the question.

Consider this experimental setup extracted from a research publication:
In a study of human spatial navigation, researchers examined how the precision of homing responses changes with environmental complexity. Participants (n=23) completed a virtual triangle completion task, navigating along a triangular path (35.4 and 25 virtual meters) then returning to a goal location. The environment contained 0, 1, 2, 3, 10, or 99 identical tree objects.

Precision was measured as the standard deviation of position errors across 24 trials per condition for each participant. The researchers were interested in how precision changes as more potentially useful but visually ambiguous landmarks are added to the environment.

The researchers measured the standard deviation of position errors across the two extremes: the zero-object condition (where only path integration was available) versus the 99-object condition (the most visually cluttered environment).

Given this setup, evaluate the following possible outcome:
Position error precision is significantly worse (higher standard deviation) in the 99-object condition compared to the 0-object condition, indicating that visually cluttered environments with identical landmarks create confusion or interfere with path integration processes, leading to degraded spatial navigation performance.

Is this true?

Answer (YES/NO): NO